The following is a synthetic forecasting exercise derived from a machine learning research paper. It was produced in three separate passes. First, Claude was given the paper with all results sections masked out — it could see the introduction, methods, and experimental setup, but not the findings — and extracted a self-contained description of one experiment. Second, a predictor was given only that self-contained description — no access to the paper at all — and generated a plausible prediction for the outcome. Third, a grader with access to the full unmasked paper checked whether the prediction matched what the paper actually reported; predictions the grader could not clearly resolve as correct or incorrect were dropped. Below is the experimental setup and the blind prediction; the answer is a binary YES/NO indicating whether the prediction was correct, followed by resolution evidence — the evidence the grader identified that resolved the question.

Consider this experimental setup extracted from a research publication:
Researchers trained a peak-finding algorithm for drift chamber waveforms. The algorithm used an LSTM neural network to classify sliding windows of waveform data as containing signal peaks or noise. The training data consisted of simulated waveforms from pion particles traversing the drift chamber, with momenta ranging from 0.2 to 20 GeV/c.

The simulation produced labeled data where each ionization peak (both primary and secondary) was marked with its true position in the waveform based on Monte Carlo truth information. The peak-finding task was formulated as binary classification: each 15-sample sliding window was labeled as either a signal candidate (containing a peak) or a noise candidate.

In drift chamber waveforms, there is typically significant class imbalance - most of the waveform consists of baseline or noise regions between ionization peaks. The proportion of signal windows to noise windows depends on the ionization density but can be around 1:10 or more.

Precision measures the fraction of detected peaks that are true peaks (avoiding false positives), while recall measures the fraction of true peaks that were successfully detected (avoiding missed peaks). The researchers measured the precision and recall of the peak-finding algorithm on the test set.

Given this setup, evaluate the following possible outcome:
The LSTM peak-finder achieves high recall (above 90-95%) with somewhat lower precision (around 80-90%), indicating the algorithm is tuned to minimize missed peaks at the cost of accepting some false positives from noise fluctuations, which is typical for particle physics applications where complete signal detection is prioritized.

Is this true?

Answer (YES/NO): NO